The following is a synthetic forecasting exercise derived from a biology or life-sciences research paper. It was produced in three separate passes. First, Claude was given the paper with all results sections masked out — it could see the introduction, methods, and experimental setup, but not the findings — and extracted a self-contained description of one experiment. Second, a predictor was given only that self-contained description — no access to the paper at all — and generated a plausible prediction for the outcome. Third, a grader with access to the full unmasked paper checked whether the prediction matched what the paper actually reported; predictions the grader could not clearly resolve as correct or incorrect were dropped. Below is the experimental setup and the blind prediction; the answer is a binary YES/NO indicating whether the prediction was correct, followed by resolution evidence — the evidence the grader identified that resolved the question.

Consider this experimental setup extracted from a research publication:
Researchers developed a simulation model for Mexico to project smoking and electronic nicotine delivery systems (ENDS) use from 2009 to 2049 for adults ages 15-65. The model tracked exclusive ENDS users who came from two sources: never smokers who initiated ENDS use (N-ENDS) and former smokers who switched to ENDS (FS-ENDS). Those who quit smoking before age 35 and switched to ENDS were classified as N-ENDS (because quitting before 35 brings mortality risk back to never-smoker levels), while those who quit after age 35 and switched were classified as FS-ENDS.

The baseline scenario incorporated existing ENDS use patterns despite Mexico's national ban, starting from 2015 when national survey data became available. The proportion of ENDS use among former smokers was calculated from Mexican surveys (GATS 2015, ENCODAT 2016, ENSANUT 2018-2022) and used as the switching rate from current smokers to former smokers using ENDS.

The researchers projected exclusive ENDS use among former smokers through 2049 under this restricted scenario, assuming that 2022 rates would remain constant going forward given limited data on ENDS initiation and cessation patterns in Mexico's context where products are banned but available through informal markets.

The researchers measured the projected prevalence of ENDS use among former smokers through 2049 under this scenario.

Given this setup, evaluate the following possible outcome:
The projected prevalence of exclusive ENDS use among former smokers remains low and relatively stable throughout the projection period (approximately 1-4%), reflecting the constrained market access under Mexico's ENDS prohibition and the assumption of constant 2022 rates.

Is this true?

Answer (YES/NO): NO